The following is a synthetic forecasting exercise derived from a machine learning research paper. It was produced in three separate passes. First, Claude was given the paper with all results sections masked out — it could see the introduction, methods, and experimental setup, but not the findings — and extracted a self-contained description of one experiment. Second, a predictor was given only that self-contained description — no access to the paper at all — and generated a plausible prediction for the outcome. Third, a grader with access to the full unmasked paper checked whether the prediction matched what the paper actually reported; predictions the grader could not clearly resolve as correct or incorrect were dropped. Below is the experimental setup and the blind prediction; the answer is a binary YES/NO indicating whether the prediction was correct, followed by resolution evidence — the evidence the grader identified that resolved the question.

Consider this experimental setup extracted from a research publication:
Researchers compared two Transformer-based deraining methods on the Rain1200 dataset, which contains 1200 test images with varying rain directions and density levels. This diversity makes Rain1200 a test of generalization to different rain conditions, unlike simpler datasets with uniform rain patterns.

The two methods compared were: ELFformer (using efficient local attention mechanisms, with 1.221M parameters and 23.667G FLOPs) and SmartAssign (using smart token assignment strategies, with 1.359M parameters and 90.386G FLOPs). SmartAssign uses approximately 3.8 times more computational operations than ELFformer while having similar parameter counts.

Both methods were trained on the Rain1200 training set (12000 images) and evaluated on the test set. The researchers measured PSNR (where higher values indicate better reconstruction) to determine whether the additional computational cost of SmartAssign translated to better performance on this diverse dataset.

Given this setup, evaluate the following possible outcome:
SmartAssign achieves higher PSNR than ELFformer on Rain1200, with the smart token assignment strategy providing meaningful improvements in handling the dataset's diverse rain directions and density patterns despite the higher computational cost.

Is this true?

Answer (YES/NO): NO